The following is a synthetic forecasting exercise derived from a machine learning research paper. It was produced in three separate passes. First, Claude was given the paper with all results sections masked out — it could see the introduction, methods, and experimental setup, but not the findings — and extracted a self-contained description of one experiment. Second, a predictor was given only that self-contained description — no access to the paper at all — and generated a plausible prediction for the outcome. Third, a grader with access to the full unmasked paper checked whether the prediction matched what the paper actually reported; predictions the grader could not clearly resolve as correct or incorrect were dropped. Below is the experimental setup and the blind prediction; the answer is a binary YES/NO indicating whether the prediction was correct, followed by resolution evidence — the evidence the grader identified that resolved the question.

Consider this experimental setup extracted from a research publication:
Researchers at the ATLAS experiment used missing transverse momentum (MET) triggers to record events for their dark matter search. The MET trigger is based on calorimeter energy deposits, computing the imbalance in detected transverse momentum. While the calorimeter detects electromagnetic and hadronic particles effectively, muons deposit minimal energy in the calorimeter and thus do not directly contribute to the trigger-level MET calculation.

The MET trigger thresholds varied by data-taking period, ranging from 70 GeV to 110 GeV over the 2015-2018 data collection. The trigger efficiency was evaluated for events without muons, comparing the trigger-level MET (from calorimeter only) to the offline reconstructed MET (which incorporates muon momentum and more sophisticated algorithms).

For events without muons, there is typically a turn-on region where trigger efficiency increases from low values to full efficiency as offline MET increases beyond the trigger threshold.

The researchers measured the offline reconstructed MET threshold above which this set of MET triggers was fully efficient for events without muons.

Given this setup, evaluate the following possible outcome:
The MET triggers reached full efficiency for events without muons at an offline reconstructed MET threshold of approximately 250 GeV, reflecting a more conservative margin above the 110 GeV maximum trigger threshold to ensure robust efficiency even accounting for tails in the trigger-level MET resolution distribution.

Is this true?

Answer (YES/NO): NO